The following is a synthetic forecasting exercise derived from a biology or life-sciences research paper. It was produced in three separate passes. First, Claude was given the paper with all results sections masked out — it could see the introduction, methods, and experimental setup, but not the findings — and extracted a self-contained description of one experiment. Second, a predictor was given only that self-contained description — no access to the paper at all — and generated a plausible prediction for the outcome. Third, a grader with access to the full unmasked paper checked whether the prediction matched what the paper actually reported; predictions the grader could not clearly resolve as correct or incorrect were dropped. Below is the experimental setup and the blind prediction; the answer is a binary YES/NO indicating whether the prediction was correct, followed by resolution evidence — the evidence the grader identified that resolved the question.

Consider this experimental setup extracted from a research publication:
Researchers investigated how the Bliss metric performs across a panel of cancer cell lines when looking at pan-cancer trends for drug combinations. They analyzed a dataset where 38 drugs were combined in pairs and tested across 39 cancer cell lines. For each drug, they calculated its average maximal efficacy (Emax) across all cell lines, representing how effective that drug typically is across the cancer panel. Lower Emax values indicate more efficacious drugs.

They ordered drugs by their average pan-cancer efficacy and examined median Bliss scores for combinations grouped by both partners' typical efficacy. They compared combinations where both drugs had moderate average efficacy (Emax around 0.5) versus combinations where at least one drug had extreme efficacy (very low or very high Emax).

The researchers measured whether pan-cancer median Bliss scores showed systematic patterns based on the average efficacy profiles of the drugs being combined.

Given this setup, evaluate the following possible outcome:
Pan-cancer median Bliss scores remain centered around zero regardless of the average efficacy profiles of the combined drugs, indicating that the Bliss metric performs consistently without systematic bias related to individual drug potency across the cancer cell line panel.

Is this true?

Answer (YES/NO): NO